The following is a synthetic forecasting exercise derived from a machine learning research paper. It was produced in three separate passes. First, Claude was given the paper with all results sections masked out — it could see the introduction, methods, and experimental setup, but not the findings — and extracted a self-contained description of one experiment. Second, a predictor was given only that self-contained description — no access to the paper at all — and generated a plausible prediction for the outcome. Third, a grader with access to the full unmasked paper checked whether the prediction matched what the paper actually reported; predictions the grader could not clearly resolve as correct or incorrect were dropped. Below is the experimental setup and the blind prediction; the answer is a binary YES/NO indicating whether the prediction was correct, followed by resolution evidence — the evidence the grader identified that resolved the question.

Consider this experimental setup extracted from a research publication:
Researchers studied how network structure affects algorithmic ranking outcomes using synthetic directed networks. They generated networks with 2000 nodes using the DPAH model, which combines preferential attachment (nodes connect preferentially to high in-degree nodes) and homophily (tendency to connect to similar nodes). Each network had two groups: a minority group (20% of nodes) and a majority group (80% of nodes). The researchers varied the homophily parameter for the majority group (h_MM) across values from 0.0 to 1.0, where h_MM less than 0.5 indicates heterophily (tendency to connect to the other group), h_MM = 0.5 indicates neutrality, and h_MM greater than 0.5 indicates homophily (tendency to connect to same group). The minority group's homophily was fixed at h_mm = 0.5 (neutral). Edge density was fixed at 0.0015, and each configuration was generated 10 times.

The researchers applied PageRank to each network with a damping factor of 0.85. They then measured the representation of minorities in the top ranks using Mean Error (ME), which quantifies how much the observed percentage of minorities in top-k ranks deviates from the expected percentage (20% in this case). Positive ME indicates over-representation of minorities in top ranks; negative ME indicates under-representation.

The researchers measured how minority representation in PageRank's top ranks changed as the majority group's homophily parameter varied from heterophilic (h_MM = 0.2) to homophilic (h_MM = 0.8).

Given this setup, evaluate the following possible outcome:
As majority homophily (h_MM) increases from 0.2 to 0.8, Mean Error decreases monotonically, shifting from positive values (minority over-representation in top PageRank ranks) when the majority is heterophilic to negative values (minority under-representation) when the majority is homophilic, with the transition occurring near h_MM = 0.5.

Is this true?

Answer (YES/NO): YES